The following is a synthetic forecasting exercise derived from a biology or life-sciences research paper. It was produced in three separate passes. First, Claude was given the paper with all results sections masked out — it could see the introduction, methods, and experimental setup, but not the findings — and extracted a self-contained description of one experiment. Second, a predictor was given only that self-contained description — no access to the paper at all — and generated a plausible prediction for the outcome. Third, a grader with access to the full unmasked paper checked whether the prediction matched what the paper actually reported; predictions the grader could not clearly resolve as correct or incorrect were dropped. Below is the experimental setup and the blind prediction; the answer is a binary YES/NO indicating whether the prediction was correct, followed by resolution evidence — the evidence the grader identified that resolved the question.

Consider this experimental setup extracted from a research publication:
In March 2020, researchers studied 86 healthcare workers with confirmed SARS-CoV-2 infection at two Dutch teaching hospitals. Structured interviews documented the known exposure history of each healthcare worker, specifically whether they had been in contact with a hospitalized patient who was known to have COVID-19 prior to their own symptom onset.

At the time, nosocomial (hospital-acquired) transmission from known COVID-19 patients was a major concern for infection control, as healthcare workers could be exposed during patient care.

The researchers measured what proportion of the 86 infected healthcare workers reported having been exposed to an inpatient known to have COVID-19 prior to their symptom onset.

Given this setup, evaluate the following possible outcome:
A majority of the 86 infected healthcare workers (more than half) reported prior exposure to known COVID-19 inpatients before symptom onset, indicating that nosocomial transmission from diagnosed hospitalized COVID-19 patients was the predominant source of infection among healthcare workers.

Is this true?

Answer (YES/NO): NO